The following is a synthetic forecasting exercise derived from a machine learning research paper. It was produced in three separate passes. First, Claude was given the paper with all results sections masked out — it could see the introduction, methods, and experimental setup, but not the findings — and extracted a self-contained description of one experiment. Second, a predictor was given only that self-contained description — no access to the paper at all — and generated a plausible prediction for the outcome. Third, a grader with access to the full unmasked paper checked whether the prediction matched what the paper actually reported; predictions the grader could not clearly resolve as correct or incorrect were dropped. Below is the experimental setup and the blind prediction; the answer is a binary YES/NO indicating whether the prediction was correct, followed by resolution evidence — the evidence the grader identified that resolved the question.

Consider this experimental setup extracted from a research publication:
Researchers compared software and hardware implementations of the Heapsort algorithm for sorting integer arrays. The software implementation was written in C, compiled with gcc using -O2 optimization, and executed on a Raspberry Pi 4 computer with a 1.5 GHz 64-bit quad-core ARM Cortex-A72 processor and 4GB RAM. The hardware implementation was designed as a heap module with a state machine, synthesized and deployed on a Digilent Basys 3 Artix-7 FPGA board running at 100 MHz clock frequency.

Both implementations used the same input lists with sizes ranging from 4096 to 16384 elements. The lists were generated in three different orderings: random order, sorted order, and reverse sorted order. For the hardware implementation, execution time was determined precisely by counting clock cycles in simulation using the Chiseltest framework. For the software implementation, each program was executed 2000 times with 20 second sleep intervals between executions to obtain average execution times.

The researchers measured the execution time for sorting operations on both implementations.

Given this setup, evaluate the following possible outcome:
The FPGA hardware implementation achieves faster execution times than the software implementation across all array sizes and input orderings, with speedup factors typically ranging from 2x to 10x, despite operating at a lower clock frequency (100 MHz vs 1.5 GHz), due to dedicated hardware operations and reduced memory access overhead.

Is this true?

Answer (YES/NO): NO